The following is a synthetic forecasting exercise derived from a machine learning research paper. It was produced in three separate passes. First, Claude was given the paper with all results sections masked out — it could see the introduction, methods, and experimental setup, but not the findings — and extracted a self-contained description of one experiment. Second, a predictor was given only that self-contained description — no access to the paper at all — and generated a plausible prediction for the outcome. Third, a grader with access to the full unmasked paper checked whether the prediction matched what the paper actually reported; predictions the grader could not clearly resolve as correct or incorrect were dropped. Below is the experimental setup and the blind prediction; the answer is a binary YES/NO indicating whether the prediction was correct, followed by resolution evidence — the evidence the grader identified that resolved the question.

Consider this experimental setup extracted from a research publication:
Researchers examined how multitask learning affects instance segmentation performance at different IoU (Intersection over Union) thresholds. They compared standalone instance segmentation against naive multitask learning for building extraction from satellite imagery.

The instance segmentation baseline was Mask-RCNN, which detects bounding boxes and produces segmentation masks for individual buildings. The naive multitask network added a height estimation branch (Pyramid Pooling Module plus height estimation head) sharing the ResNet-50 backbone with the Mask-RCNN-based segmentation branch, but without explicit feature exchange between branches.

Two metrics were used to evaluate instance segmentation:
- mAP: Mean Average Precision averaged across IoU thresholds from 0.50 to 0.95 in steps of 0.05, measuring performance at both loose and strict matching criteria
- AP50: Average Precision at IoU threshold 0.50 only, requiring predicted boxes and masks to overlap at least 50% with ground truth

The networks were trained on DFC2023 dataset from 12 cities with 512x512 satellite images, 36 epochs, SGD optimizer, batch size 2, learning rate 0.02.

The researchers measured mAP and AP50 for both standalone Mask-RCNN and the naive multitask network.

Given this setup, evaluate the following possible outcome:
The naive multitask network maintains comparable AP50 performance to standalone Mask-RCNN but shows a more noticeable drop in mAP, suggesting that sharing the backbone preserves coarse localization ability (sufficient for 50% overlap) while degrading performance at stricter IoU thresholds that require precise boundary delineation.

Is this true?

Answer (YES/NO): NO